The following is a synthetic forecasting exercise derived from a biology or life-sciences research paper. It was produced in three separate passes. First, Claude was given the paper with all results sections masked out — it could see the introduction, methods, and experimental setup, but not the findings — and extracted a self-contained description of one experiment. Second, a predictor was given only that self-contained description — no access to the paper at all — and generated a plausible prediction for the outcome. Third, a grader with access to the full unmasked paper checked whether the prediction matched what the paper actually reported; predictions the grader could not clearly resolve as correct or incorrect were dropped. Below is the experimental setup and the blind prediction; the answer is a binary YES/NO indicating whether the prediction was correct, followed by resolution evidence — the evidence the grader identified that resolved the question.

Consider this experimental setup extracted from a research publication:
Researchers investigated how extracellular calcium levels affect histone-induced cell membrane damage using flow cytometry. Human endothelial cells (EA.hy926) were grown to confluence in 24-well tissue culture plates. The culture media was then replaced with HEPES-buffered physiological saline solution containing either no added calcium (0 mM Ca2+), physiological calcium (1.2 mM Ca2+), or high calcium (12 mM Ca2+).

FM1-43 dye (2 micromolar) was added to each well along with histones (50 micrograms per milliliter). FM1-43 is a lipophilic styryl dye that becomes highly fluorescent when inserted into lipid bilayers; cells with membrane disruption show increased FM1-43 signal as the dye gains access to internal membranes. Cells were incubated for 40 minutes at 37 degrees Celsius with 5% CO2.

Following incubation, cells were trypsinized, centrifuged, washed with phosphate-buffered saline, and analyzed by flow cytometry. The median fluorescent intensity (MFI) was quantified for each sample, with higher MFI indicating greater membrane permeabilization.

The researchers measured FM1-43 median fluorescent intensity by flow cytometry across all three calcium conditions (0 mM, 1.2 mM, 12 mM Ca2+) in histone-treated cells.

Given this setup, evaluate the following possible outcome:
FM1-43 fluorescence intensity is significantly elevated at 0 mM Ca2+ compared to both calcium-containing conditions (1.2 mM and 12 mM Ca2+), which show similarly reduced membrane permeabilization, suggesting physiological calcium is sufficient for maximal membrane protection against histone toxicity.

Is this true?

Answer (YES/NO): NO